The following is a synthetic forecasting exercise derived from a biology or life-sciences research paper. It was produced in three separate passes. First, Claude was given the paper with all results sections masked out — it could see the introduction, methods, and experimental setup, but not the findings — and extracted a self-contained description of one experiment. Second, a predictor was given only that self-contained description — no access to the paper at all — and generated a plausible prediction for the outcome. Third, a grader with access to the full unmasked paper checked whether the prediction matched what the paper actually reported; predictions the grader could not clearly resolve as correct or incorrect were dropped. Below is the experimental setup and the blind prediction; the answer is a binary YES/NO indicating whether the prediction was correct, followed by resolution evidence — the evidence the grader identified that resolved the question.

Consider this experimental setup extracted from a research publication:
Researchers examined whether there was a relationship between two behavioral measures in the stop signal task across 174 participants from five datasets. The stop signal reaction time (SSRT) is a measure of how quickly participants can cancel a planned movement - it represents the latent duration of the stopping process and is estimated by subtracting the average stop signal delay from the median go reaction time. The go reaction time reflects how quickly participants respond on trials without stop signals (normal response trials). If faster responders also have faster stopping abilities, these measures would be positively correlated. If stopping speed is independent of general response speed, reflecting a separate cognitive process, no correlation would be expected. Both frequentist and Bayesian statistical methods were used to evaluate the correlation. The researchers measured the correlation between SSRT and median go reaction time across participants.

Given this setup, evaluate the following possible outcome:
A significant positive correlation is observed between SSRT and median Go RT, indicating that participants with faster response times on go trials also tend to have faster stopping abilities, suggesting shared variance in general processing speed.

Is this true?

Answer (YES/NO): NO